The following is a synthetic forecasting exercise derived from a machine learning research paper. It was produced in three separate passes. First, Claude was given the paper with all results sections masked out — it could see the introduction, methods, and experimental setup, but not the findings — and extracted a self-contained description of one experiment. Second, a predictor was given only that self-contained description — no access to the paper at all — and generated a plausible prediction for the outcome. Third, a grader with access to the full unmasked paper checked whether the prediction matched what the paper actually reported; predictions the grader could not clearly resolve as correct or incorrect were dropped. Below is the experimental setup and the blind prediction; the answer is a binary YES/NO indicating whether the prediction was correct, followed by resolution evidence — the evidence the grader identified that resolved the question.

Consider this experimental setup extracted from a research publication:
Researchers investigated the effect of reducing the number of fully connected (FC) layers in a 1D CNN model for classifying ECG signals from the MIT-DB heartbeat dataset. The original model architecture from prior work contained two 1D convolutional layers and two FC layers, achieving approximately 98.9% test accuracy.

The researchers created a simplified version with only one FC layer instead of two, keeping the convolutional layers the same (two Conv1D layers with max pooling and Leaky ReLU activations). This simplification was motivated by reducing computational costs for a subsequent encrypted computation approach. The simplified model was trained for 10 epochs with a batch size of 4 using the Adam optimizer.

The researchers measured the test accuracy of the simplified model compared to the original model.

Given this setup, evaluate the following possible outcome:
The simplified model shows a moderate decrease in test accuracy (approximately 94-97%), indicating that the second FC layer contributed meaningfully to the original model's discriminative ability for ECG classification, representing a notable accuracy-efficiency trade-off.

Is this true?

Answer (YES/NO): NO